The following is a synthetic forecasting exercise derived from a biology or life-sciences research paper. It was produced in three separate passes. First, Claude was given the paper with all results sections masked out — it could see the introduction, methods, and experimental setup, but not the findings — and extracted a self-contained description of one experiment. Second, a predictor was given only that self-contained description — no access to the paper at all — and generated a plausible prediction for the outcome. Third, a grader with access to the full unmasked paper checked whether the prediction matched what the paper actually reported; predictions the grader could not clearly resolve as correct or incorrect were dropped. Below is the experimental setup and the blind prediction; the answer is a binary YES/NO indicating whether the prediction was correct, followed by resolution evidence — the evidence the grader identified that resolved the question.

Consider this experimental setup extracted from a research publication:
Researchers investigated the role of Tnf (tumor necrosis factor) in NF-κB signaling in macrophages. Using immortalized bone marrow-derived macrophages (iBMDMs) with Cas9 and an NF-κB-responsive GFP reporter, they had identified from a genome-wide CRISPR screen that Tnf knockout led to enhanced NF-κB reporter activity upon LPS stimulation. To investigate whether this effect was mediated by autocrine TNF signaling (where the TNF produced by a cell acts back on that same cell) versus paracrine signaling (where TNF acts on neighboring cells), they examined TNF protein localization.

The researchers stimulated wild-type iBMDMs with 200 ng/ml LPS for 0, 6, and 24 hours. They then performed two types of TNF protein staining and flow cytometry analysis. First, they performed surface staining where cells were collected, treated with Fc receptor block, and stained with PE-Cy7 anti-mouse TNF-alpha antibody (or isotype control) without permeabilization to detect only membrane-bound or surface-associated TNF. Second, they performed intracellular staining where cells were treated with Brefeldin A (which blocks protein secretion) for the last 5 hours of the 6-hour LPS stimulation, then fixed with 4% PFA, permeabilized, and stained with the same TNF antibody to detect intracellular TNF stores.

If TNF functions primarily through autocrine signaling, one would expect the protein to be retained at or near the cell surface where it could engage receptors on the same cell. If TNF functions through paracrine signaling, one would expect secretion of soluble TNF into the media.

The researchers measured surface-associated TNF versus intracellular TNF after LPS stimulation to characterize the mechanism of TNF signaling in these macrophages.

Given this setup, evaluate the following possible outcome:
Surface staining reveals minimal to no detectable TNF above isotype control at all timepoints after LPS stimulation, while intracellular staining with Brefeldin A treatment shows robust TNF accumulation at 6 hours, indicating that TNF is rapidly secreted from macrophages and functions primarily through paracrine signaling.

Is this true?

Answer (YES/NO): NO